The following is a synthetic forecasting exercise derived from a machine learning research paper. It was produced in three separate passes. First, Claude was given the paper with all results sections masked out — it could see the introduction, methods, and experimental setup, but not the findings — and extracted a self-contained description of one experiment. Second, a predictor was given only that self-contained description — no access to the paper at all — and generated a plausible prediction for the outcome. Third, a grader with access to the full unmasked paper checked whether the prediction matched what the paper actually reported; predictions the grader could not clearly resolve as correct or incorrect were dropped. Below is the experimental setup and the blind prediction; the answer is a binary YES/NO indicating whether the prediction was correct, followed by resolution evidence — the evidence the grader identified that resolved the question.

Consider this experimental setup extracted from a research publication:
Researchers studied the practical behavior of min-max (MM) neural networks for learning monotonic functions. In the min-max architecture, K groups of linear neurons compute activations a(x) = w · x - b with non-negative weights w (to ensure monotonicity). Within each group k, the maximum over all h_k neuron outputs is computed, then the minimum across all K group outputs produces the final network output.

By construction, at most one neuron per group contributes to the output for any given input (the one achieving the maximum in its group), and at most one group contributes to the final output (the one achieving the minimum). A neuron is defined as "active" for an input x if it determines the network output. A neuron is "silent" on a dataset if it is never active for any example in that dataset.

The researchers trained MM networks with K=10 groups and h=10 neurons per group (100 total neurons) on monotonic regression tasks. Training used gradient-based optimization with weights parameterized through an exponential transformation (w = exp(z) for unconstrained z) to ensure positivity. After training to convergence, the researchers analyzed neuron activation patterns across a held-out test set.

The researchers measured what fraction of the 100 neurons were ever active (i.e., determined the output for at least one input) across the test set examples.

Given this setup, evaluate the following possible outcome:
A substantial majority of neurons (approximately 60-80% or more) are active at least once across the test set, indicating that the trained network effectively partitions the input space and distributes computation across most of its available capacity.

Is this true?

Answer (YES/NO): NO